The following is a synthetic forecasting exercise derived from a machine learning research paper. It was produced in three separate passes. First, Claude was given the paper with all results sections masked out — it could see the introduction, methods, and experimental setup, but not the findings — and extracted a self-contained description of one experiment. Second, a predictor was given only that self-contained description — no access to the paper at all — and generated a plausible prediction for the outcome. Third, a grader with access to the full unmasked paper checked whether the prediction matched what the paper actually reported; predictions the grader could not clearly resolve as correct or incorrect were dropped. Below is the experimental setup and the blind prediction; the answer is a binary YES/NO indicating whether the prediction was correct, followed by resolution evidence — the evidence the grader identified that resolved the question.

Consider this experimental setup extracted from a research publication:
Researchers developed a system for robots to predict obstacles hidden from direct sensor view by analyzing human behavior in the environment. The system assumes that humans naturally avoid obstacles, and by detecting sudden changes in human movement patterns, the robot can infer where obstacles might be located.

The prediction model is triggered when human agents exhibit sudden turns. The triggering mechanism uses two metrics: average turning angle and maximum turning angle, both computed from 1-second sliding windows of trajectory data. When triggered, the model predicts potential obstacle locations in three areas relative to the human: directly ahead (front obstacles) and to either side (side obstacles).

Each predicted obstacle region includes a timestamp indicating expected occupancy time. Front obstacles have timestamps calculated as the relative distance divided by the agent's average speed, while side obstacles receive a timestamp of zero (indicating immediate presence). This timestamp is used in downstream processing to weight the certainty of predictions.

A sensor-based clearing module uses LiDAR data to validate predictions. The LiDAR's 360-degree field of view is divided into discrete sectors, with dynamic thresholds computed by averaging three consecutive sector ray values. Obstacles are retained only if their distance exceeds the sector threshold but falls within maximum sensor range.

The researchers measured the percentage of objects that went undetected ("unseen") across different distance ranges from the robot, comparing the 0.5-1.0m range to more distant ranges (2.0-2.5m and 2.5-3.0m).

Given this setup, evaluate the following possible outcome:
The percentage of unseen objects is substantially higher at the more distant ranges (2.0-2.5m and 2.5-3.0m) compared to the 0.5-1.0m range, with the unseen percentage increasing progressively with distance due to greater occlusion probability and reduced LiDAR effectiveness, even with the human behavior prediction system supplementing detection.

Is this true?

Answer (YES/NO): YES